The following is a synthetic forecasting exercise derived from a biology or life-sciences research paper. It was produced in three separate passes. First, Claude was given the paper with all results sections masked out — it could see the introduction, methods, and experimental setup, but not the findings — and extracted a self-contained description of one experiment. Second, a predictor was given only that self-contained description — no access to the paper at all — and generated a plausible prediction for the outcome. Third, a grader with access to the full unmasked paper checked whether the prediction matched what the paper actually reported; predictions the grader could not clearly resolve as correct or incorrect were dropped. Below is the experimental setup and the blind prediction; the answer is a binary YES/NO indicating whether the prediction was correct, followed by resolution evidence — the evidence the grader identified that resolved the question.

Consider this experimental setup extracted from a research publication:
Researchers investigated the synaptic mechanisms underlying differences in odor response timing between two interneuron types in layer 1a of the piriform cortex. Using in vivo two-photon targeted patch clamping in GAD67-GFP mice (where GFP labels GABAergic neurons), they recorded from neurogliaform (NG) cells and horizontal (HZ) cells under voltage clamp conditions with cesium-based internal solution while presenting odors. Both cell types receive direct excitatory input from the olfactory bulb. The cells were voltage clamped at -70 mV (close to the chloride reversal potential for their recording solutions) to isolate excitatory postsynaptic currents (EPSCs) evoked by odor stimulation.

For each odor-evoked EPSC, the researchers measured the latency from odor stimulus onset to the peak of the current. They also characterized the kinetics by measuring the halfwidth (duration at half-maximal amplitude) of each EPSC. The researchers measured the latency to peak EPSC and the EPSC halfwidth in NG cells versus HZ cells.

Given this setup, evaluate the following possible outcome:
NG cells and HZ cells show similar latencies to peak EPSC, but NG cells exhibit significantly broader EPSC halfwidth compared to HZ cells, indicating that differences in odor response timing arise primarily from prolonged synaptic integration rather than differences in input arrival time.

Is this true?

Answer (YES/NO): NO